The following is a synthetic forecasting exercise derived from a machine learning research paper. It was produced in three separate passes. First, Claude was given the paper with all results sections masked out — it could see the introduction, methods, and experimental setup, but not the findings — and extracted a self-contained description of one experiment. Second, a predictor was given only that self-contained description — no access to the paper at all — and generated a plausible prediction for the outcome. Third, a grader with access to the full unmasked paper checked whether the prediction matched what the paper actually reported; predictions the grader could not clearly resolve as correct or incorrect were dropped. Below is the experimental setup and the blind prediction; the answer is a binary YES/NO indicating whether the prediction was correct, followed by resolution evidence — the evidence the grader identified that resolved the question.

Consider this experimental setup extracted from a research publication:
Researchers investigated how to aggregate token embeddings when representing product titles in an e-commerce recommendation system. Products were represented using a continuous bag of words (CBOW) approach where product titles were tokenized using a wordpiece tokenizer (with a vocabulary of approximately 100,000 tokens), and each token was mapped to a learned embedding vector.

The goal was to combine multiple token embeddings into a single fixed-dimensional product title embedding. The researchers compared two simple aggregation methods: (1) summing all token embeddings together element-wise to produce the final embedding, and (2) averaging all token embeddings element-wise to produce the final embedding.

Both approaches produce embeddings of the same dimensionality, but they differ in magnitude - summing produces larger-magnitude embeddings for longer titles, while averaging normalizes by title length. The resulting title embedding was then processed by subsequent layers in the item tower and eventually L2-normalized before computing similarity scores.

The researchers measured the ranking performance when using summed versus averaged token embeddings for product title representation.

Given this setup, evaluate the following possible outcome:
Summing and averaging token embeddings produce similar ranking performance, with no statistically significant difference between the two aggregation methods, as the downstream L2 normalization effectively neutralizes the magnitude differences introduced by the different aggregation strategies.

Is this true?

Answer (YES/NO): YES